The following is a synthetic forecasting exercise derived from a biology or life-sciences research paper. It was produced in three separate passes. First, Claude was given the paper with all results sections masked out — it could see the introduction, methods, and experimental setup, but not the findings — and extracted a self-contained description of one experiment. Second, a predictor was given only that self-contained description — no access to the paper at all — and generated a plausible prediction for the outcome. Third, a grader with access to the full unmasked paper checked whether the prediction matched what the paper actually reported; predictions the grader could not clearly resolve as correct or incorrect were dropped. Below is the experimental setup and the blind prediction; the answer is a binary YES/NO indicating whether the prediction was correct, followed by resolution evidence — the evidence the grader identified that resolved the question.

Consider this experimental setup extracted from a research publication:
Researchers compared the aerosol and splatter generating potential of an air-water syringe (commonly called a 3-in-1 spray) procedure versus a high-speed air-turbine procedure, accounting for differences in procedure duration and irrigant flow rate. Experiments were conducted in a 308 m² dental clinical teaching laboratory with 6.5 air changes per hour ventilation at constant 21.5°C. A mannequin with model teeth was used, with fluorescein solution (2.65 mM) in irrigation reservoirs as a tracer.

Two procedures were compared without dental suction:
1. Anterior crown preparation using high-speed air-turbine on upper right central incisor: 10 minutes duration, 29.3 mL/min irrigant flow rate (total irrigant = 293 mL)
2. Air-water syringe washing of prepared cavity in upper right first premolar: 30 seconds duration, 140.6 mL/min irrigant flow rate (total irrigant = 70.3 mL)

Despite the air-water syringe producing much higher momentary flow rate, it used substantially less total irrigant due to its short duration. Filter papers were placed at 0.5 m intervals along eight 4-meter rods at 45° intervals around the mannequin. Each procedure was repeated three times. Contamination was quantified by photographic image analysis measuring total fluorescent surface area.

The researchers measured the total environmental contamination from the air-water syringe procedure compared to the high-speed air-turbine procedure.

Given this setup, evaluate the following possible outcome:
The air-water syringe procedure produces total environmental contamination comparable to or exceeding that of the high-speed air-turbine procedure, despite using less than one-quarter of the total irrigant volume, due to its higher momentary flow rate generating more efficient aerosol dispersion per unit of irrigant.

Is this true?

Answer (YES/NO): NO